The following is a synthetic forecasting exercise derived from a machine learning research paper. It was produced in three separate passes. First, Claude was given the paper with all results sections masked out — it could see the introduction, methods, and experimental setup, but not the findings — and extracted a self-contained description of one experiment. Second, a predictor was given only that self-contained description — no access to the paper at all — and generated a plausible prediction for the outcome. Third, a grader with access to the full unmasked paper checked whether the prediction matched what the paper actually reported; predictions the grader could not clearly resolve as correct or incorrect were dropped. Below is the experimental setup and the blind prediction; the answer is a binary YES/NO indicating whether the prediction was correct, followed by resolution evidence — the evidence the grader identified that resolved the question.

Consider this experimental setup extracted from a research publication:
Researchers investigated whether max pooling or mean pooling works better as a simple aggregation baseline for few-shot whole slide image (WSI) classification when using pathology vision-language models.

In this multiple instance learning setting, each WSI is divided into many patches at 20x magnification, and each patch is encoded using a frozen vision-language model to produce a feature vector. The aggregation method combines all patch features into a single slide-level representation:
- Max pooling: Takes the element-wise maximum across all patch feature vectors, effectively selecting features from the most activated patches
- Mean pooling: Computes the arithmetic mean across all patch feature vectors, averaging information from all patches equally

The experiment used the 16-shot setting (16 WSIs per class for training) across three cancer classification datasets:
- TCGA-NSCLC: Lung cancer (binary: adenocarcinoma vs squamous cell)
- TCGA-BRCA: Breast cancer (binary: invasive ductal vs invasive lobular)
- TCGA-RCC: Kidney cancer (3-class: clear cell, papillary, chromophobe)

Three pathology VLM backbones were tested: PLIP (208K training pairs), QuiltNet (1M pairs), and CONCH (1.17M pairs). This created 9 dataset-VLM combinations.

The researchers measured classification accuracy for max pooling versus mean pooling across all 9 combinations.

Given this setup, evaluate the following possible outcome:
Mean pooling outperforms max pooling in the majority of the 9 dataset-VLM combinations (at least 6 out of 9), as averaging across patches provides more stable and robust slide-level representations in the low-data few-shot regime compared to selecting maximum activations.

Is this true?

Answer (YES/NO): YES